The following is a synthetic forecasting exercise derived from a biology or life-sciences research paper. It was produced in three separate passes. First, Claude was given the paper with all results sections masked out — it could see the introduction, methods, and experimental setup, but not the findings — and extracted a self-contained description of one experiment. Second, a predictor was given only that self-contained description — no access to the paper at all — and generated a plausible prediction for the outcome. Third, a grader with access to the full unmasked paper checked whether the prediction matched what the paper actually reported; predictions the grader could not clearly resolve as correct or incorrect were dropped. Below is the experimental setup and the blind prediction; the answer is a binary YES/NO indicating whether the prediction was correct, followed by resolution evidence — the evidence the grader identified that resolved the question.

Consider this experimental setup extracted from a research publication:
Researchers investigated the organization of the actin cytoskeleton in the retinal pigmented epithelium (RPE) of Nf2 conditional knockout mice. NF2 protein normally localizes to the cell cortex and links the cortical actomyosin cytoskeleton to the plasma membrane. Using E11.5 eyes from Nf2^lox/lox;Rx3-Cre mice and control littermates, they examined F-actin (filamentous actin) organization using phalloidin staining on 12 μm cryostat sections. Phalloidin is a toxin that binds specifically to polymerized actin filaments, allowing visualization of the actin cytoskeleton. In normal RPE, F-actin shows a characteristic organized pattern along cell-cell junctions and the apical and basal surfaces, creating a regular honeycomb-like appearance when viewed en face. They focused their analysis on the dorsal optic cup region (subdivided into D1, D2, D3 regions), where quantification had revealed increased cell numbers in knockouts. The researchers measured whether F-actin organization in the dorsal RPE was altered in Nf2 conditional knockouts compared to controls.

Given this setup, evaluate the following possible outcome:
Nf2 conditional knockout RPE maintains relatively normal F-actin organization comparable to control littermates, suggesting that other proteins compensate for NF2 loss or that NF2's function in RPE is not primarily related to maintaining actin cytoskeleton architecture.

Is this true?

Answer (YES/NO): NO